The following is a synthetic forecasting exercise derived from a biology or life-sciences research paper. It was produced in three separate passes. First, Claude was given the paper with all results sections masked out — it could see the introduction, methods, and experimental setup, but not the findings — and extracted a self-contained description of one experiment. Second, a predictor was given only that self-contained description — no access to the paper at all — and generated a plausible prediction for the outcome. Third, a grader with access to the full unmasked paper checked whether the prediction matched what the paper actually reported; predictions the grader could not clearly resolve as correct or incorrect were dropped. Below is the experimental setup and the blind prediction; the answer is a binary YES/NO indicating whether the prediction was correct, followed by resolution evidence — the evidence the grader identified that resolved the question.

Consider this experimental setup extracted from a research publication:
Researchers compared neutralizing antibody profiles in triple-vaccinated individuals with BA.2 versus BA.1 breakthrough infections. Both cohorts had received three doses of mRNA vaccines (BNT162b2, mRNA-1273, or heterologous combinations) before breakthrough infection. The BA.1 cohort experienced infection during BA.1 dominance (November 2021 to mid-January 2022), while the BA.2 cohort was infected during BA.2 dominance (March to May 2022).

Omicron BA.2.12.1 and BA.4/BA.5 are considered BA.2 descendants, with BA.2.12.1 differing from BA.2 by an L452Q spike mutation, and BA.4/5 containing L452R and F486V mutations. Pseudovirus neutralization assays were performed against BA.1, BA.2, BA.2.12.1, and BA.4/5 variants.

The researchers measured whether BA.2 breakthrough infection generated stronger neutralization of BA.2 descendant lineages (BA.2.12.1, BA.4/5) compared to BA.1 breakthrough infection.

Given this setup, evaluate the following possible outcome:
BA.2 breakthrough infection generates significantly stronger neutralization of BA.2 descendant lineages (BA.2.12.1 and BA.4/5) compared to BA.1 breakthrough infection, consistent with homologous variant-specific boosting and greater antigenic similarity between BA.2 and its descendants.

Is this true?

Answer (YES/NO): YES